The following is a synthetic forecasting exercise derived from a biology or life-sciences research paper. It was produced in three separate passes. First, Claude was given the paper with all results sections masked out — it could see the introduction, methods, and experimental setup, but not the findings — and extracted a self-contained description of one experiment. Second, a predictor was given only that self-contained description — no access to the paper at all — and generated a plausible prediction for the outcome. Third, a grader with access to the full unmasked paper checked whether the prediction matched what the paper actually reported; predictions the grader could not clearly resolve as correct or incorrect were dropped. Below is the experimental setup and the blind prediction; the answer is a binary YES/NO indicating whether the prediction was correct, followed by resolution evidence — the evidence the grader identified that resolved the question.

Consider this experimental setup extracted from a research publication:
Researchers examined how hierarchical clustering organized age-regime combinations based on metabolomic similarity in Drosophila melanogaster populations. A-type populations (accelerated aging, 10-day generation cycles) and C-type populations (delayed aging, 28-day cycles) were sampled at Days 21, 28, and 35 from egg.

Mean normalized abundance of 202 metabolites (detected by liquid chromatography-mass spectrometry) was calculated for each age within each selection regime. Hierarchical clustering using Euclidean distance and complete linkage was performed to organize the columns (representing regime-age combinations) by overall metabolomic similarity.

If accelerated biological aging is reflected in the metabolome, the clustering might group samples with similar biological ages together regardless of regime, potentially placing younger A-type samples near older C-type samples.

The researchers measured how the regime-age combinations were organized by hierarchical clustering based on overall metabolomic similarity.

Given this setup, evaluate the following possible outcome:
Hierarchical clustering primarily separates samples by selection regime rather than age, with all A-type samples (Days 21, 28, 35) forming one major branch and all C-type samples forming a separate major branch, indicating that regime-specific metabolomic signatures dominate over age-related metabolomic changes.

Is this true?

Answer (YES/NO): NO